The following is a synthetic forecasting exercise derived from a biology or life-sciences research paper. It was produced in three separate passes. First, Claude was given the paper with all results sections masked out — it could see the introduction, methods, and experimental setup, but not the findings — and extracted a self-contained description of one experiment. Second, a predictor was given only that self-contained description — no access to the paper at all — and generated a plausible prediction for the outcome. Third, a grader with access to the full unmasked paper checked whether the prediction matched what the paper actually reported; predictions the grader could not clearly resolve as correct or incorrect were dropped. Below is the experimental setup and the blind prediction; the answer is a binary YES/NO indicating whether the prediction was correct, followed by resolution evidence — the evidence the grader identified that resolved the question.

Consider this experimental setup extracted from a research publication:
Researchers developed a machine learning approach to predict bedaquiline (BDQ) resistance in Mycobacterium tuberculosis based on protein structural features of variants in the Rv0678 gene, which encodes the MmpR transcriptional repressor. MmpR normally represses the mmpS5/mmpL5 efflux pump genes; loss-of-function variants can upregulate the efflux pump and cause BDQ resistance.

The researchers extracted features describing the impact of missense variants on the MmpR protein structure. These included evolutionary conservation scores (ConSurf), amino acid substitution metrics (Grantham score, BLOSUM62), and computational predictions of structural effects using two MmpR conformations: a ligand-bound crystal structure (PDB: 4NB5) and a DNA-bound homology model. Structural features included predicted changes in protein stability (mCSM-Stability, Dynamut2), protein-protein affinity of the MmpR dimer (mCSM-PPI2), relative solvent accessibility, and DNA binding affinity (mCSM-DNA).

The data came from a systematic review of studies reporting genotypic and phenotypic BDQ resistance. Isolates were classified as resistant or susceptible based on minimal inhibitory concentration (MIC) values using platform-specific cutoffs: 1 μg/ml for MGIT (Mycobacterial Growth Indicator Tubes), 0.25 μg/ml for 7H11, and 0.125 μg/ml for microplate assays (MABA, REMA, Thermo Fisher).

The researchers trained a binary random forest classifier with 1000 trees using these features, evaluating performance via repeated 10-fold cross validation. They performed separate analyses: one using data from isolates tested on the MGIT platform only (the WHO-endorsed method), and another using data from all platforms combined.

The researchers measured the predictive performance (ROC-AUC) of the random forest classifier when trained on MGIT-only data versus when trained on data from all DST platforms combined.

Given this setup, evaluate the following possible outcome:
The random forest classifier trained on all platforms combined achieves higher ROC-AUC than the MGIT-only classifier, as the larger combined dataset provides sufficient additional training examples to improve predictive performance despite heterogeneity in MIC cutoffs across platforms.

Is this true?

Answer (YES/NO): NO